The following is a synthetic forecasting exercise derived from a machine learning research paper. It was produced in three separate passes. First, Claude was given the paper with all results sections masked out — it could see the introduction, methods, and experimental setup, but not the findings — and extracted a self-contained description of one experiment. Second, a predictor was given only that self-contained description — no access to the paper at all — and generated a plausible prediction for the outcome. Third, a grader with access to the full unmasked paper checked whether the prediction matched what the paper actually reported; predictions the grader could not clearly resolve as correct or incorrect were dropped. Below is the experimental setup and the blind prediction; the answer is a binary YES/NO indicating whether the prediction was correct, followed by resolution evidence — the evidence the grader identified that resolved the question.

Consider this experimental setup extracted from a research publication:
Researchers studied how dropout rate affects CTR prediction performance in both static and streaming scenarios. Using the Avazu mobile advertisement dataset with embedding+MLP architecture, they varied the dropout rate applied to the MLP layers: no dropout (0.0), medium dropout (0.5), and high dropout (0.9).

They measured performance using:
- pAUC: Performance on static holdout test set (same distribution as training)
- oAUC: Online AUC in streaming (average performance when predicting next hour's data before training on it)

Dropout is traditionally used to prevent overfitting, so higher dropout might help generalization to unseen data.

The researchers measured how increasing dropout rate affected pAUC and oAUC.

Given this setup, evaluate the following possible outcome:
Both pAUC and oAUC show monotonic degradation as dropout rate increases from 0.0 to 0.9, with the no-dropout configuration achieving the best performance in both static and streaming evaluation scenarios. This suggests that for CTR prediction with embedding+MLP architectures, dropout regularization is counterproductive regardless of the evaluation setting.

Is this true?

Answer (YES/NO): YES